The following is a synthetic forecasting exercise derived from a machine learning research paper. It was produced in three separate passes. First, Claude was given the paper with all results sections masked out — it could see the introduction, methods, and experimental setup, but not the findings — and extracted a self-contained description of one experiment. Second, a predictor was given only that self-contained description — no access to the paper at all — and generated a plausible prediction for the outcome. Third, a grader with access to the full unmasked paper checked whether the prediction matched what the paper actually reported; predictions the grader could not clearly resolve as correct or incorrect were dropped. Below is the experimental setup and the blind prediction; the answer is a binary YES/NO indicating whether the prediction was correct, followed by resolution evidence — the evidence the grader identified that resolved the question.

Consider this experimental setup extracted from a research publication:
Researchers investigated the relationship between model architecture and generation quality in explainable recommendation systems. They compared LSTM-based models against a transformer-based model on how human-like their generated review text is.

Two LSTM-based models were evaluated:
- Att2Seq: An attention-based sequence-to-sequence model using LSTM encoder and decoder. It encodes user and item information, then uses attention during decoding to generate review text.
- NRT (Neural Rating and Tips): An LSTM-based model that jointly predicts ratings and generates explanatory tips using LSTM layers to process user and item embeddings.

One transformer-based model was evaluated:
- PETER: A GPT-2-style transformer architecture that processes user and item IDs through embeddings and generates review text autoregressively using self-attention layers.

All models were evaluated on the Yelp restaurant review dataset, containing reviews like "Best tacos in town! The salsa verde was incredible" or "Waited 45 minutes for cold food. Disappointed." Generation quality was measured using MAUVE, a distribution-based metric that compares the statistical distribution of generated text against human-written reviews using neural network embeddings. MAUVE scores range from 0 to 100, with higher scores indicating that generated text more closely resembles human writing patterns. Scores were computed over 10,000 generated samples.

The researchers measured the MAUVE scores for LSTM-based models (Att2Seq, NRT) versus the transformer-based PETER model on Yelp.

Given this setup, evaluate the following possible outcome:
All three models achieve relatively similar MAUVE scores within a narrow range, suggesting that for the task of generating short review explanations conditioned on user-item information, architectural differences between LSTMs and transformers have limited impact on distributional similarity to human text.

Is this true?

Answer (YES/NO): NO